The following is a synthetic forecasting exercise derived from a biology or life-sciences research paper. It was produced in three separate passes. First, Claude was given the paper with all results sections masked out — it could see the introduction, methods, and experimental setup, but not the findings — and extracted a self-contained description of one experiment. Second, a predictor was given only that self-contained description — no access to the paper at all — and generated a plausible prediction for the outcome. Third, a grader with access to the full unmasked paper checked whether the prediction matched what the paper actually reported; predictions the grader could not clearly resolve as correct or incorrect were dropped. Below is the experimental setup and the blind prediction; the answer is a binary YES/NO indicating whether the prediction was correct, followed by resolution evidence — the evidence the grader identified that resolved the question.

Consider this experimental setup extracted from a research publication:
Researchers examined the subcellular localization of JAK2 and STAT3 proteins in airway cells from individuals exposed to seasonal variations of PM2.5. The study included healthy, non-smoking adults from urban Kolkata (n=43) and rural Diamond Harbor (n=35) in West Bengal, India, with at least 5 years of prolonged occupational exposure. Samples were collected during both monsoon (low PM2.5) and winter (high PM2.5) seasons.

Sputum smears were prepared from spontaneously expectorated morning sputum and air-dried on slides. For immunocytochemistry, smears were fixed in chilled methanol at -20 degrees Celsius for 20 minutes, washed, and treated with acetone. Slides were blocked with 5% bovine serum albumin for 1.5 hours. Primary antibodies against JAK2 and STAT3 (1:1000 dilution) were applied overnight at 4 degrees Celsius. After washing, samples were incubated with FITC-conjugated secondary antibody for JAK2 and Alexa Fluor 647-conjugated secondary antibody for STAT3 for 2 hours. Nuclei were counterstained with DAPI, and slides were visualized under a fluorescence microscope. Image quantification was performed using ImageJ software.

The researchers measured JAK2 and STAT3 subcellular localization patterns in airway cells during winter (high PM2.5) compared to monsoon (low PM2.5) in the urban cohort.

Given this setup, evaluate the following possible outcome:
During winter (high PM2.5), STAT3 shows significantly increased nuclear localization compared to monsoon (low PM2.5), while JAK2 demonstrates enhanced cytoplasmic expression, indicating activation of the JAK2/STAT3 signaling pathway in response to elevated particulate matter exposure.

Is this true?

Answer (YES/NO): NO